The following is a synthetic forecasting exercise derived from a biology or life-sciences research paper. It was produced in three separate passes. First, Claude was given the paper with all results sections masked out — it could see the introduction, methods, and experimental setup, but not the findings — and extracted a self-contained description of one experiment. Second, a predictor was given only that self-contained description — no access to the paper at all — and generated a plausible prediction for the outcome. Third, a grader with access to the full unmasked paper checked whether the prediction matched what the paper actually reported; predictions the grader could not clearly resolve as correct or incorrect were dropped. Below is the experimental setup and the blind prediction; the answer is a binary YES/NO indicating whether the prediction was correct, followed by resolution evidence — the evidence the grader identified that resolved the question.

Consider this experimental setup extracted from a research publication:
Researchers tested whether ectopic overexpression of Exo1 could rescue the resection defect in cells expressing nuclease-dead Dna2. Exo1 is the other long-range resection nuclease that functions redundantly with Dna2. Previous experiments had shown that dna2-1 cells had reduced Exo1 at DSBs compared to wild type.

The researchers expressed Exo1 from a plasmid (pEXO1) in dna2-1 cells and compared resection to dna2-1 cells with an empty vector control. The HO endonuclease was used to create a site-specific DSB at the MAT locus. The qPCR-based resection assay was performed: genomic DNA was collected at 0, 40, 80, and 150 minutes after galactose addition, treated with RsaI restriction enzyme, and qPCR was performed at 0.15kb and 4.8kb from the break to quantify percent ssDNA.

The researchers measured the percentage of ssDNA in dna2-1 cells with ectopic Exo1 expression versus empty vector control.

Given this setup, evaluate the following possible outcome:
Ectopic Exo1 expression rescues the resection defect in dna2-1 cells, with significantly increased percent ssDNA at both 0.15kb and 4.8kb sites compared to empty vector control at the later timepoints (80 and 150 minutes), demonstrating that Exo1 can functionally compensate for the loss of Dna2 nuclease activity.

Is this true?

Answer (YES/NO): YES